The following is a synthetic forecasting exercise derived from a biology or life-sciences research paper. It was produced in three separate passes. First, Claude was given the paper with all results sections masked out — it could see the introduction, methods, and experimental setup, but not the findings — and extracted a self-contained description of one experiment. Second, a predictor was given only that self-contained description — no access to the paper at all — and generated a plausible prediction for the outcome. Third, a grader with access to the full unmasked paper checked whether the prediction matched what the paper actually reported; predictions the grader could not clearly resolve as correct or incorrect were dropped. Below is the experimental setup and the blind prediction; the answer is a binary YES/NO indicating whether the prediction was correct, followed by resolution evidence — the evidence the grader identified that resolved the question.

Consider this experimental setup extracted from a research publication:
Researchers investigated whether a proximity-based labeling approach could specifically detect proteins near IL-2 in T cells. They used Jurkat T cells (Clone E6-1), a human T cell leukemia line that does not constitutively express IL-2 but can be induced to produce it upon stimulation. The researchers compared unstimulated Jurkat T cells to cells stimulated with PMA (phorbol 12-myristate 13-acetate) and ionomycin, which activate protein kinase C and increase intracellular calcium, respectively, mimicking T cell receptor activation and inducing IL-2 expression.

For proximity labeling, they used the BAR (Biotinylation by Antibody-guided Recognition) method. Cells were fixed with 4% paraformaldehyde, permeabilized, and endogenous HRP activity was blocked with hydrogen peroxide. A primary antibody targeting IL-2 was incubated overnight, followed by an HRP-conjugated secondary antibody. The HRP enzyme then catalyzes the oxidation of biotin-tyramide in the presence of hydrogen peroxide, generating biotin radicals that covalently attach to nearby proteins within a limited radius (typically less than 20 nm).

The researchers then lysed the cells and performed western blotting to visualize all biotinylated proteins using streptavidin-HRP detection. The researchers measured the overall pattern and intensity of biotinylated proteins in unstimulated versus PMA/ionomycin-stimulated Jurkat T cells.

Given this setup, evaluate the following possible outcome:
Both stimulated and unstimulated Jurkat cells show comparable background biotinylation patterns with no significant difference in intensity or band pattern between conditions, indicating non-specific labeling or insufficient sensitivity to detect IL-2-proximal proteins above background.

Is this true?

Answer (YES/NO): NO